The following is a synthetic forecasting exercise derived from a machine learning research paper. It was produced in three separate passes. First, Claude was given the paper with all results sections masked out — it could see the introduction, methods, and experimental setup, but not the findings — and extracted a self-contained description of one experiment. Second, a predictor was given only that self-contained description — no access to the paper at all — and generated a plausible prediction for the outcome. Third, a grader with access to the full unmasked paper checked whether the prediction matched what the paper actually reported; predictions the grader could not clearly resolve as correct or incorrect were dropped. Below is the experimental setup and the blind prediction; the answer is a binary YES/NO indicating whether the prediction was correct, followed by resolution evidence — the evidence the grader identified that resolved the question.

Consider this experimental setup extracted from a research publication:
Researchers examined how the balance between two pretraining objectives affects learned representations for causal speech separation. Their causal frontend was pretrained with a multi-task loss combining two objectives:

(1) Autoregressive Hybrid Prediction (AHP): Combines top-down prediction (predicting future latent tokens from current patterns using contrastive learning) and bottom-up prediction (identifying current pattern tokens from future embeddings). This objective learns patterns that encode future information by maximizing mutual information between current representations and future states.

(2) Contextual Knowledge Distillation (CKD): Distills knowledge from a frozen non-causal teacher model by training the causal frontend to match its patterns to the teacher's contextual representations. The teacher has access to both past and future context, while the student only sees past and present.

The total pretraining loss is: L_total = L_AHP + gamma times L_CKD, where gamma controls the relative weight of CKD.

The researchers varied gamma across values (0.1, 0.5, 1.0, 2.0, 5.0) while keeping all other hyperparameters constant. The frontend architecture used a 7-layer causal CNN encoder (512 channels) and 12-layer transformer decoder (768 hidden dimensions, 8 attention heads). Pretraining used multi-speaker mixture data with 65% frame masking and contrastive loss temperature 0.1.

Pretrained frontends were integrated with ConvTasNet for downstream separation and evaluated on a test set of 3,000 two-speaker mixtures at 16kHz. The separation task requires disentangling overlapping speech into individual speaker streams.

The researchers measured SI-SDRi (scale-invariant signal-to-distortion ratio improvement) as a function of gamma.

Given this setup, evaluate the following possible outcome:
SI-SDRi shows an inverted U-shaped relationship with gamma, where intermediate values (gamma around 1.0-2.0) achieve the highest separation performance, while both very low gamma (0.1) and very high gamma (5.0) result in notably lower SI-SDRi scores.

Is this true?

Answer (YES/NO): NO